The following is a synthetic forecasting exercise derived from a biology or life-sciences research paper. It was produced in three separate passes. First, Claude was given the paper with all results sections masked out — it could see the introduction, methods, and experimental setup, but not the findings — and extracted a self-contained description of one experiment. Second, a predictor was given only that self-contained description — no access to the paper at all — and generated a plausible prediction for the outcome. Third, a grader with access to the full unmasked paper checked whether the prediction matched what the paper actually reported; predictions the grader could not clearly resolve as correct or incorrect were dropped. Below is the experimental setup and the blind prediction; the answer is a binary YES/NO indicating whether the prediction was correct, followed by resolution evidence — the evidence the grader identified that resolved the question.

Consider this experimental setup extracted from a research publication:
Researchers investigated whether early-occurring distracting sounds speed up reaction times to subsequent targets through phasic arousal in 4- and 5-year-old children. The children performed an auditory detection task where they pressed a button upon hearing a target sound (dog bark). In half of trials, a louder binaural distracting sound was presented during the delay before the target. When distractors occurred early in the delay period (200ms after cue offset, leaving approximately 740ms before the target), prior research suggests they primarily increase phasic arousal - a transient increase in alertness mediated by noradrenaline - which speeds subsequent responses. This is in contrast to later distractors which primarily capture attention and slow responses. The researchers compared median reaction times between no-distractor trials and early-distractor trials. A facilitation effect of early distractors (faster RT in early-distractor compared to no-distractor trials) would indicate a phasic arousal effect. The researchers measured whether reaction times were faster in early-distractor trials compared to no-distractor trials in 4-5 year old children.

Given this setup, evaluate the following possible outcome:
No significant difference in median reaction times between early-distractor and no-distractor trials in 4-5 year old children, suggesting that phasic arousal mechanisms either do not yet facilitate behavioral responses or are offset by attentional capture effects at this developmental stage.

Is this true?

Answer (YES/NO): NO